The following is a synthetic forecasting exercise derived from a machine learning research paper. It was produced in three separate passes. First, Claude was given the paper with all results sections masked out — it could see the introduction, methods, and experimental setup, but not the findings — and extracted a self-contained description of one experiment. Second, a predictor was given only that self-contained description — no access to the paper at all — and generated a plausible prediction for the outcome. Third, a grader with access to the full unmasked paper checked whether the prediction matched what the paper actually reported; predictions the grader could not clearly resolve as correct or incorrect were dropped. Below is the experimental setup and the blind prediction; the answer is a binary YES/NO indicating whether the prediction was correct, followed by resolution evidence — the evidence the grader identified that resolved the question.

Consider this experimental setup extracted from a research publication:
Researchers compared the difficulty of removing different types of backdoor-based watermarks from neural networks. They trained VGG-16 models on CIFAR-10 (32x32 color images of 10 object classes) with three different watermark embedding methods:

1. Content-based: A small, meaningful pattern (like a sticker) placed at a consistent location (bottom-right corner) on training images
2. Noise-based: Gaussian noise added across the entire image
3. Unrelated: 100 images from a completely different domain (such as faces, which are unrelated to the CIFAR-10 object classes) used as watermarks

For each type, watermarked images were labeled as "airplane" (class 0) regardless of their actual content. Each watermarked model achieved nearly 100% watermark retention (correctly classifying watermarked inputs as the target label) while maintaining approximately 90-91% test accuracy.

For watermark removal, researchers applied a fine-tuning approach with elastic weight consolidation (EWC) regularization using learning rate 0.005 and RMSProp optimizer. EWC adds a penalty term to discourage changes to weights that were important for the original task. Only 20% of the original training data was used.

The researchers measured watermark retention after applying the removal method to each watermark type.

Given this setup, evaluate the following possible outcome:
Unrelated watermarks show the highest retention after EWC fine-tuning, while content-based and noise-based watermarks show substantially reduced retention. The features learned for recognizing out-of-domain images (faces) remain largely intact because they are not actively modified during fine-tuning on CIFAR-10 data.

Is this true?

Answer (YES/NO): YES